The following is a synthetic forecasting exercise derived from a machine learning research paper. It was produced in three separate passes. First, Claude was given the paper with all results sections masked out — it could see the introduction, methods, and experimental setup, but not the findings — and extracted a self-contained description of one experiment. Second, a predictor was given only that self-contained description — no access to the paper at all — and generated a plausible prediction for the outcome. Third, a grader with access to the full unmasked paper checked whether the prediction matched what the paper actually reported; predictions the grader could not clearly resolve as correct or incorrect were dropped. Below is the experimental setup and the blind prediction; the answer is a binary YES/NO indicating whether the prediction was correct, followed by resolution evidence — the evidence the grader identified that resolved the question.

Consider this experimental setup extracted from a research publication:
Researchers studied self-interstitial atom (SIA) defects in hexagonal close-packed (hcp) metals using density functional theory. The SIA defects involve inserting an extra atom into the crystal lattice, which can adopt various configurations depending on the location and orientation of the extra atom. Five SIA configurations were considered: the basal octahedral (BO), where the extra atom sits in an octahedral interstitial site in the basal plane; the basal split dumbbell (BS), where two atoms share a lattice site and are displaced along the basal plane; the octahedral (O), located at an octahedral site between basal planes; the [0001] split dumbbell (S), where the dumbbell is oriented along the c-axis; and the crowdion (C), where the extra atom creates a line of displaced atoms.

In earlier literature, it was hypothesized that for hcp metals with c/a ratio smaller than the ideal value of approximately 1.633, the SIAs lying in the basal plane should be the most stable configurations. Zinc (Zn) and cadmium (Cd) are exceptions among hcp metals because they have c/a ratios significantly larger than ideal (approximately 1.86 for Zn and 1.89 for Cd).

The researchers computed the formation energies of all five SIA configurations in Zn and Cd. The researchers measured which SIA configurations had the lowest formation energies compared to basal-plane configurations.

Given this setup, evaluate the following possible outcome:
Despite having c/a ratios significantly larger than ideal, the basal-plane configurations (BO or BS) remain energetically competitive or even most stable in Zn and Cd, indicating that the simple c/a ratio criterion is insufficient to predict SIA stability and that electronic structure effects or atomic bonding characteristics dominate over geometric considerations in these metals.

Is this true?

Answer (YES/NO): NO